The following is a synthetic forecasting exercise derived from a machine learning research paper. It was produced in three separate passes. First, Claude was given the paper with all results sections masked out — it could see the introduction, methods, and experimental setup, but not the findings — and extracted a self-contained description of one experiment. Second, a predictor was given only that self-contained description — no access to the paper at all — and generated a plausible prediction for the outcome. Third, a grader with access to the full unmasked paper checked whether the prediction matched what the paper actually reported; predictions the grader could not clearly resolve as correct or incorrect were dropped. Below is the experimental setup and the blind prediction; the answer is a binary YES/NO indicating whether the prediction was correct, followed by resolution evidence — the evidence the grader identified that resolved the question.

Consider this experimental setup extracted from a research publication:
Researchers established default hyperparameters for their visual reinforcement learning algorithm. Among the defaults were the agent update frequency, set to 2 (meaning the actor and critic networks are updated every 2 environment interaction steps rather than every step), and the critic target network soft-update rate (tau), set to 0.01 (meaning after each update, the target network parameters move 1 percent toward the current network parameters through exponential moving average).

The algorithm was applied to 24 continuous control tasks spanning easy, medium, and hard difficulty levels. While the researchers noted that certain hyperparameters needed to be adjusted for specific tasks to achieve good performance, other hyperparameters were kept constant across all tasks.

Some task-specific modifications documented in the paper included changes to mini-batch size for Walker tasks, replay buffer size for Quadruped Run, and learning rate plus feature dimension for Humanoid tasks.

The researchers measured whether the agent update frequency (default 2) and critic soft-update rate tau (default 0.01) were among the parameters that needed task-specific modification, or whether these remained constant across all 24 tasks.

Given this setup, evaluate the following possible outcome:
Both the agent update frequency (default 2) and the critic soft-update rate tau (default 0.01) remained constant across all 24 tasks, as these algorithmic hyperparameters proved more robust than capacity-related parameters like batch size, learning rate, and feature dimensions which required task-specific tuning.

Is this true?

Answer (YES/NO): YES